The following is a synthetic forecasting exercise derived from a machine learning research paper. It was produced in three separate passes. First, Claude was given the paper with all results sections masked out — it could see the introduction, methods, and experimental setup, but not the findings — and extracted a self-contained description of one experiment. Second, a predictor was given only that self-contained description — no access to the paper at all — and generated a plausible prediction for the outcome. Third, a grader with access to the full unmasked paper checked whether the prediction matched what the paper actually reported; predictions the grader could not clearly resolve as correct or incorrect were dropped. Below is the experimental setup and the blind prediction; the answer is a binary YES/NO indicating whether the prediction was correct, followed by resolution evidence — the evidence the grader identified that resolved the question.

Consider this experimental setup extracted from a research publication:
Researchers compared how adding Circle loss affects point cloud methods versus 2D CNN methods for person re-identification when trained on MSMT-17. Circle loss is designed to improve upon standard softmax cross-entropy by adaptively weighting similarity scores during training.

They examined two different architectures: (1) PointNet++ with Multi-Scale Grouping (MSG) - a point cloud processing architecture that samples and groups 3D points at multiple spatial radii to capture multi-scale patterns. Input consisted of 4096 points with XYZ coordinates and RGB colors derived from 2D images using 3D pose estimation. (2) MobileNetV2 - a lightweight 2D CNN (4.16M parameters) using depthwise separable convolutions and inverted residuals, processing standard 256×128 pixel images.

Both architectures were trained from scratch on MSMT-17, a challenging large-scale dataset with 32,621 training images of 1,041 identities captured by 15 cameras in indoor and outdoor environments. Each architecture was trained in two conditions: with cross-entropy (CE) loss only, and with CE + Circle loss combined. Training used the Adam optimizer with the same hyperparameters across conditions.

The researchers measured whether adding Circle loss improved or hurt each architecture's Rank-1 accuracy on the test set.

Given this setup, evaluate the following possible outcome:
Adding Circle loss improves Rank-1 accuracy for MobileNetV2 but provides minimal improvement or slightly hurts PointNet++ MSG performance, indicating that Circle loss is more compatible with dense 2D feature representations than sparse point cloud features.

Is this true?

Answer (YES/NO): NO